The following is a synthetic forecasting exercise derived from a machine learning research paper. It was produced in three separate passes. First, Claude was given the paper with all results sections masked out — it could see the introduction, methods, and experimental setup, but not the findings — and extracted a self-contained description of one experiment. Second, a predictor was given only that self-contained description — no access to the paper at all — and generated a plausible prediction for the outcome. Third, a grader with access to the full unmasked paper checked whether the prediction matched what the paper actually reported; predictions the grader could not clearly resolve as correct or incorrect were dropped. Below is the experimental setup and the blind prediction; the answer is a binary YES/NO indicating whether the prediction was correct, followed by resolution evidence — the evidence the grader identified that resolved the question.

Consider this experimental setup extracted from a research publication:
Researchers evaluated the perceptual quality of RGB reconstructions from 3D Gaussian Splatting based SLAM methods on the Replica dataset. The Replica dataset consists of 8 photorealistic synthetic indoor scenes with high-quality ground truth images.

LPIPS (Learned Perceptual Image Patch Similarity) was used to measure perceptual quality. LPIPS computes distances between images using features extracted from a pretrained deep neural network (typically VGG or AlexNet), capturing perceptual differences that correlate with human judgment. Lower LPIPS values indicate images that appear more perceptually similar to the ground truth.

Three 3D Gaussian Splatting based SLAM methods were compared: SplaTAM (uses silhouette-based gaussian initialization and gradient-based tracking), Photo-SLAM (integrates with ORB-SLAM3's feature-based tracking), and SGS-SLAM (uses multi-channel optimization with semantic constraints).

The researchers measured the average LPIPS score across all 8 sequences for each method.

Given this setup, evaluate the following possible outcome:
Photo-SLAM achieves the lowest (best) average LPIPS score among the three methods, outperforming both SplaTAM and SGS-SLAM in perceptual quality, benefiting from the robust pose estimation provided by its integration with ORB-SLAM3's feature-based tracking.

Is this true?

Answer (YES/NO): YES